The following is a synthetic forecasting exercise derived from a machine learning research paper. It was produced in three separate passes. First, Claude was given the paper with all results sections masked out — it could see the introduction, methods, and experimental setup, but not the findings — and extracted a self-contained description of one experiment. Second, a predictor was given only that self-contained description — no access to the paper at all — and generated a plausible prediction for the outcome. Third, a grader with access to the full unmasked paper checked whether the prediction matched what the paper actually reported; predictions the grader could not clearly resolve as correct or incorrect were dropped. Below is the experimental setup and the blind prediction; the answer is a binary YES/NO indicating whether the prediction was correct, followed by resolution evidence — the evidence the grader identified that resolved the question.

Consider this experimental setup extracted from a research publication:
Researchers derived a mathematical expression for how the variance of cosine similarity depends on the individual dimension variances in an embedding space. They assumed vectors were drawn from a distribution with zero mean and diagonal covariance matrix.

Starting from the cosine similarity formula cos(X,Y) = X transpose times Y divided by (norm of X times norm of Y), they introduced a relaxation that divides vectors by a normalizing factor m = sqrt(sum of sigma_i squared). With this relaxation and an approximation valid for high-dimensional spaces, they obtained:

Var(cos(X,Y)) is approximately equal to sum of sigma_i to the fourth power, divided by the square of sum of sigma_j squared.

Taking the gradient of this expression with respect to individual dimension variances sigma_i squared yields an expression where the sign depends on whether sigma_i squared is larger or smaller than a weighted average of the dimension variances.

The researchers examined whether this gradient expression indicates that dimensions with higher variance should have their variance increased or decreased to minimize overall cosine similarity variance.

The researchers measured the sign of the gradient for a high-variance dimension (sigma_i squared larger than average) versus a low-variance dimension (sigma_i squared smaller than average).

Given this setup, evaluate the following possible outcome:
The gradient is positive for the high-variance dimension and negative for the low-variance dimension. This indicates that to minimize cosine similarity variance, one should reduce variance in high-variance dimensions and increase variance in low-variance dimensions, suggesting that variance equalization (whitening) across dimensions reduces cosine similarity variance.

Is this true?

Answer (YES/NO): YES